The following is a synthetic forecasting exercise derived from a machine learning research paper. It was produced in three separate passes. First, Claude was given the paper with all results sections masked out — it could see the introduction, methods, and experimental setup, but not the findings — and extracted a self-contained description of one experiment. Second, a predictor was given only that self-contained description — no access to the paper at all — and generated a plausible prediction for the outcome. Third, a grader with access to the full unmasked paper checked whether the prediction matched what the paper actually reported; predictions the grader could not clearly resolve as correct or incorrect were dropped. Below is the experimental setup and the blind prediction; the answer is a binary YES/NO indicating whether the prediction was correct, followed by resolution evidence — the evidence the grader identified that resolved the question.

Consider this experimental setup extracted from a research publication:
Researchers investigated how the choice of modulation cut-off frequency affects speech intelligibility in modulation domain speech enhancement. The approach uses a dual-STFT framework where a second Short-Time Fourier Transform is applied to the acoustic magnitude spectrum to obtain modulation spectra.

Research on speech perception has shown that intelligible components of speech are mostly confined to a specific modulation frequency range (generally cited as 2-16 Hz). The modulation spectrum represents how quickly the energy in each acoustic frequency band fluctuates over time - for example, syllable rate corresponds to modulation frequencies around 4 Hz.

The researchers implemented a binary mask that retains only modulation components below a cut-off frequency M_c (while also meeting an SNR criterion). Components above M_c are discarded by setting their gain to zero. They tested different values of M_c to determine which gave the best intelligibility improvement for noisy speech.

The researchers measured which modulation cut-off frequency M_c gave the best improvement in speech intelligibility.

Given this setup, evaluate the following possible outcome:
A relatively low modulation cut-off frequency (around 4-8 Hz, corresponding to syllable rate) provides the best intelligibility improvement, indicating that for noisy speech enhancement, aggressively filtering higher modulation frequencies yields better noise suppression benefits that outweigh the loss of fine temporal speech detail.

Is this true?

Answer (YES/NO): YES